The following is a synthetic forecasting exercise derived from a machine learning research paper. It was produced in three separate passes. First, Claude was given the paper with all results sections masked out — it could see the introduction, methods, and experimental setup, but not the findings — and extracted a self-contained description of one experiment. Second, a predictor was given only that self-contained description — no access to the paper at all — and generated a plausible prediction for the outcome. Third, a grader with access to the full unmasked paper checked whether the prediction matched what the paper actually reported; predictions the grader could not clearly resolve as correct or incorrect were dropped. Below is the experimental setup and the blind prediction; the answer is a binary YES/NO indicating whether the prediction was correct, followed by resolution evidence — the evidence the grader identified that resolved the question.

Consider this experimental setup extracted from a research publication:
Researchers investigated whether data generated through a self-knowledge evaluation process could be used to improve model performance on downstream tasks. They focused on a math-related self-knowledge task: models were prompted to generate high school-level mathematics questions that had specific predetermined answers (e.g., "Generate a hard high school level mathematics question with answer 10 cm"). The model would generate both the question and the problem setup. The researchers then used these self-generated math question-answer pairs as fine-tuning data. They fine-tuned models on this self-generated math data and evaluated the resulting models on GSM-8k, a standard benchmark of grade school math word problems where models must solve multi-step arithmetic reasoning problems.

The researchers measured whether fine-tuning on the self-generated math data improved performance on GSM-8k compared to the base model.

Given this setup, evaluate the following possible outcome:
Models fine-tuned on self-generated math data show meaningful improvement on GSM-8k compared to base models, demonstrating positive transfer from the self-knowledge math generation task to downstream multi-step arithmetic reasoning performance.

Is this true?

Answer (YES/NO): YES